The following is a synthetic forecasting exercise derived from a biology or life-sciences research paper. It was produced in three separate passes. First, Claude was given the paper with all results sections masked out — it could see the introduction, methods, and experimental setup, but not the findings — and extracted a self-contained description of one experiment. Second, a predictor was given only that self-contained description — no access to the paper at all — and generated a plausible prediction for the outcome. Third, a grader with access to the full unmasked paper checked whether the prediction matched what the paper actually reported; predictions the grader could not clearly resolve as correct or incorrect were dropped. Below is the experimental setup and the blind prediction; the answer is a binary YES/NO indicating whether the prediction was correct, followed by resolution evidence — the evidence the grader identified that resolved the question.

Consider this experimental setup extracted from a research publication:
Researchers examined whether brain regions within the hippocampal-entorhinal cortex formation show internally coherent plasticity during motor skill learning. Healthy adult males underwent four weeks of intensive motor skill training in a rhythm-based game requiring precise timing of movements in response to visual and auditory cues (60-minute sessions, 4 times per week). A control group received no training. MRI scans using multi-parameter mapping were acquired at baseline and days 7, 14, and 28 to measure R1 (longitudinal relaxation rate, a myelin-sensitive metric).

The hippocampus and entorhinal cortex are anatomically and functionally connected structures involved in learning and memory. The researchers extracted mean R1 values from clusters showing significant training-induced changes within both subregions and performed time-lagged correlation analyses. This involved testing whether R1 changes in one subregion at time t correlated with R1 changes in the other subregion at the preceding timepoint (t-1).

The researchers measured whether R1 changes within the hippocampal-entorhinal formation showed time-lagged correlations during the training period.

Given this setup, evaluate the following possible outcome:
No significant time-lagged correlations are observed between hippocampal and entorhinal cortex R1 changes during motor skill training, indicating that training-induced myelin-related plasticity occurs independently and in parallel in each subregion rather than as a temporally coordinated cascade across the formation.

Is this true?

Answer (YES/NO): NO